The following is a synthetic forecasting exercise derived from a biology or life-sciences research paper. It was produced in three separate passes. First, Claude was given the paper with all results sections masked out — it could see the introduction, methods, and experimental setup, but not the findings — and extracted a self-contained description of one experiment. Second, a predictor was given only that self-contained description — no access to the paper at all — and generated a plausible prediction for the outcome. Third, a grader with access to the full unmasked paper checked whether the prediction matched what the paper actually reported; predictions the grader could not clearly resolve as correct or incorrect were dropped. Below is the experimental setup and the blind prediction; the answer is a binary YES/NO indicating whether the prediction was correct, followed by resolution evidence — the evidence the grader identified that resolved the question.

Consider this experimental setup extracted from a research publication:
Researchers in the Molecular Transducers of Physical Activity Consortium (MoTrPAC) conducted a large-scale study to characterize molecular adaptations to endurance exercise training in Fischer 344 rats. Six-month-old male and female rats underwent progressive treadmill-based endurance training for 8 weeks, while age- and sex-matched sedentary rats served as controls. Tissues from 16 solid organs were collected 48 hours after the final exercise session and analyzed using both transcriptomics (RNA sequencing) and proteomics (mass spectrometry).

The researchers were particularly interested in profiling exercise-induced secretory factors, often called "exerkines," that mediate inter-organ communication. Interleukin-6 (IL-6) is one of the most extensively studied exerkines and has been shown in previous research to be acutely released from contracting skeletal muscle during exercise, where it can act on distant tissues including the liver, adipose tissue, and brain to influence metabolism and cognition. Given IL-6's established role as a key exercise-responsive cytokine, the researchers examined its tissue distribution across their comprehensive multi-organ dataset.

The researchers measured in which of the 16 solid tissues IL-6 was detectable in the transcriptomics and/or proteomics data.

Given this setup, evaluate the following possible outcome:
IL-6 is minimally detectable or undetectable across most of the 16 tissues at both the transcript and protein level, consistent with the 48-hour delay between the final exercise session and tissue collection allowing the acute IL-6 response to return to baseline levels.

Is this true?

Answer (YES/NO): YES